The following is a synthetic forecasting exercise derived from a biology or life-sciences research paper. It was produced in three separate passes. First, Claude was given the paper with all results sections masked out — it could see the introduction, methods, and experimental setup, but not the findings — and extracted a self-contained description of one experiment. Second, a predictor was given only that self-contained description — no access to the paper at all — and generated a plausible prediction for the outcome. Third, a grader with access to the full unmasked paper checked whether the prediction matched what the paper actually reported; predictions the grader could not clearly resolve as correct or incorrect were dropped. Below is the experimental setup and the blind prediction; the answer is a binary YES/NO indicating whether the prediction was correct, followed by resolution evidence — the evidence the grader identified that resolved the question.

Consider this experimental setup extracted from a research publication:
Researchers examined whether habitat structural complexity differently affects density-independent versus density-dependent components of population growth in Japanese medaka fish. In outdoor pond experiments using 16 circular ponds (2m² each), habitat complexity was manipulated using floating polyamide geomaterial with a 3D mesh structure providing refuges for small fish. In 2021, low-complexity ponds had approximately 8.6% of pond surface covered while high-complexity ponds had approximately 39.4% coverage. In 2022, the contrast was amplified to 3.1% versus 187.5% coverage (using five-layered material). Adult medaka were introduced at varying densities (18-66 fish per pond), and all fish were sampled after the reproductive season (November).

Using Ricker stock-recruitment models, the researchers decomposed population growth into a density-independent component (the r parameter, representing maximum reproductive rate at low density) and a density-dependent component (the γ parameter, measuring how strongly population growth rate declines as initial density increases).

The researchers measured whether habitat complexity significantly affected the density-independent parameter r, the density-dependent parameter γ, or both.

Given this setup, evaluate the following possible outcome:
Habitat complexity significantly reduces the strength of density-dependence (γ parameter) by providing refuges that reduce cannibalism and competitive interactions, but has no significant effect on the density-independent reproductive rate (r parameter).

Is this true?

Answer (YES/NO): NO